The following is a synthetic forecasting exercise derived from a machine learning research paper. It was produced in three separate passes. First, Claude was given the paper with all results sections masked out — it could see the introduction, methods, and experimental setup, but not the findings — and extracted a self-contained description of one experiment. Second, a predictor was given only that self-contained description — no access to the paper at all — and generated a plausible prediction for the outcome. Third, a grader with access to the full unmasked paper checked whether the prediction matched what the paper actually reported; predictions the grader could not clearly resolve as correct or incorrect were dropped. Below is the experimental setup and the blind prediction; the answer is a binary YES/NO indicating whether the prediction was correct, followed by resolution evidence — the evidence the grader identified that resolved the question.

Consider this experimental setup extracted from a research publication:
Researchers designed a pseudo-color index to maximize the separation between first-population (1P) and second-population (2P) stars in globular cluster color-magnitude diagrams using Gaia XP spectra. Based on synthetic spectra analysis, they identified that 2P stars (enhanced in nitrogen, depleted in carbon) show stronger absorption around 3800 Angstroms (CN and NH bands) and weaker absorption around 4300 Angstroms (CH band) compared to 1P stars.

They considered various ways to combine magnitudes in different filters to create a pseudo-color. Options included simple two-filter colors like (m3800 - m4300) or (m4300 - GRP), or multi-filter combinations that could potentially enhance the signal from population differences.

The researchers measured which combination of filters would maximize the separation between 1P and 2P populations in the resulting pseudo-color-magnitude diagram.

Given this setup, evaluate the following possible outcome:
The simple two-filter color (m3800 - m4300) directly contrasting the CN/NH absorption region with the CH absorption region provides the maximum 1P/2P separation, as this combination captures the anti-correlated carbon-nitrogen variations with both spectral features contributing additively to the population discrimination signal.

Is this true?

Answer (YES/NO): NO